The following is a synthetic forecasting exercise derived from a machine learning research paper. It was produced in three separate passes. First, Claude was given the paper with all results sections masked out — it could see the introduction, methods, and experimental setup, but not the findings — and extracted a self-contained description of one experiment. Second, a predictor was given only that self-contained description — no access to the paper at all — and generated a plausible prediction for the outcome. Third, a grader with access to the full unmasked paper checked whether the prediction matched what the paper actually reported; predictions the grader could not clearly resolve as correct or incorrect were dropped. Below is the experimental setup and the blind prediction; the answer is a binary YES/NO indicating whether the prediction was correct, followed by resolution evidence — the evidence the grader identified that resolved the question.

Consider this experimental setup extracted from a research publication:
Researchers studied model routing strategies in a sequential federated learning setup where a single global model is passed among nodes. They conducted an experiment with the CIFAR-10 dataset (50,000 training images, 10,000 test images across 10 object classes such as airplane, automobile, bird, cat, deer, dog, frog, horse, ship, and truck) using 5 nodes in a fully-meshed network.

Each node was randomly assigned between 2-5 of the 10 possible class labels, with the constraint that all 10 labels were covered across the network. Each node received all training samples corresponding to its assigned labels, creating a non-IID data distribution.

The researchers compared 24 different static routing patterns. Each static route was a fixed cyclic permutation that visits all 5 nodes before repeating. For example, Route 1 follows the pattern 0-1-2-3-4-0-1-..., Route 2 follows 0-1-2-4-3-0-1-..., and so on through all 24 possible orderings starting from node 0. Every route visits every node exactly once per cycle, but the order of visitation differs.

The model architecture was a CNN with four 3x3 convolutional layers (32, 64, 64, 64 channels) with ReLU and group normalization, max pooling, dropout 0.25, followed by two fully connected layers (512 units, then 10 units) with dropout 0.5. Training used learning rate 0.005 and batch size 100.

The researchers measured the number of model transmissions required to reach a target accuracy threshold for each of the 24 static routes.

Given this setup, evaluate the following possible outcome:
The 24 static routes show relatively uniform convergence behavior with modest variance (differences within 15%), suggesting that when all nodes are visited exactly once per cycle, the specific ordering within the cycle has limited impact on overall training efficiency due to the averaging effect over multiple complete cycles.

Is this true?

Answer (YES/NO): NO